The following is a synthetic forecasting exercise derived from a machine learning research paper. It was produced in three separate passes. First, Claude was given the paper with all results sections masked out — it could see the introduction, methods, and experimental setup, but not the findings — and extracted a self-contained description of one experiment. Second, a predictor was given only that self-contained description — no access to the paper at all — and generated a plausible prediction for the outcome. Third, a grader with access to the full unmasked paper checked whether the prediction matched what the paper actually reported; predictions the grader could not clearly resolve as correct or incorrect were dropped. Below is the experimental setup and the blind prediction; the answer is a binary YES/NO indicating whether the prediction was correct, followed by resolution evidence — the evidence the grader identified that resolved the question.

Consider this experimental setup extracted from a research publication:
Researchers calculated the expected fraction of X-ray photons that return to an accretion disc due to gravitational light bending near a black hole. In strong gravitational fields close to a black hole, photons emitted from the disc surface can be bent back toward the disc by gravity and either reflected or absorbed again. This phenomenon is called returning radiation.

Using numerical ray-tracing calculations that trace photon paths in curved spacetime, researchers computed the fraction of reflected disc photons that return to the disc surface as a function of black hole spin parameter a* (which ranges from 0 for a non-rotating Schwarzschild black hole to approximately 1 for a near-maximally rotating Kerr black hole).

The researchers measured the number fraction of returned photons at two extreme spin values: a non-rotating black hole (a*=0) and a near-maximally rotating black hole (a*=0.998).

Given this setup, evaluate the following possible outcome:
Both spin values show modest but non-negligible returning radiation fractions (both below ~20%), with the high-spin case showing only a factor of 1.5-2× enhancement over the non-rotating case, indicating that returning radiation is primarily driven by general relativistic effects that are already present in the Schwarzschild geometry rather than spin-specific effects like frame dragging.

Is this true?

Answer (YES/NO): NO